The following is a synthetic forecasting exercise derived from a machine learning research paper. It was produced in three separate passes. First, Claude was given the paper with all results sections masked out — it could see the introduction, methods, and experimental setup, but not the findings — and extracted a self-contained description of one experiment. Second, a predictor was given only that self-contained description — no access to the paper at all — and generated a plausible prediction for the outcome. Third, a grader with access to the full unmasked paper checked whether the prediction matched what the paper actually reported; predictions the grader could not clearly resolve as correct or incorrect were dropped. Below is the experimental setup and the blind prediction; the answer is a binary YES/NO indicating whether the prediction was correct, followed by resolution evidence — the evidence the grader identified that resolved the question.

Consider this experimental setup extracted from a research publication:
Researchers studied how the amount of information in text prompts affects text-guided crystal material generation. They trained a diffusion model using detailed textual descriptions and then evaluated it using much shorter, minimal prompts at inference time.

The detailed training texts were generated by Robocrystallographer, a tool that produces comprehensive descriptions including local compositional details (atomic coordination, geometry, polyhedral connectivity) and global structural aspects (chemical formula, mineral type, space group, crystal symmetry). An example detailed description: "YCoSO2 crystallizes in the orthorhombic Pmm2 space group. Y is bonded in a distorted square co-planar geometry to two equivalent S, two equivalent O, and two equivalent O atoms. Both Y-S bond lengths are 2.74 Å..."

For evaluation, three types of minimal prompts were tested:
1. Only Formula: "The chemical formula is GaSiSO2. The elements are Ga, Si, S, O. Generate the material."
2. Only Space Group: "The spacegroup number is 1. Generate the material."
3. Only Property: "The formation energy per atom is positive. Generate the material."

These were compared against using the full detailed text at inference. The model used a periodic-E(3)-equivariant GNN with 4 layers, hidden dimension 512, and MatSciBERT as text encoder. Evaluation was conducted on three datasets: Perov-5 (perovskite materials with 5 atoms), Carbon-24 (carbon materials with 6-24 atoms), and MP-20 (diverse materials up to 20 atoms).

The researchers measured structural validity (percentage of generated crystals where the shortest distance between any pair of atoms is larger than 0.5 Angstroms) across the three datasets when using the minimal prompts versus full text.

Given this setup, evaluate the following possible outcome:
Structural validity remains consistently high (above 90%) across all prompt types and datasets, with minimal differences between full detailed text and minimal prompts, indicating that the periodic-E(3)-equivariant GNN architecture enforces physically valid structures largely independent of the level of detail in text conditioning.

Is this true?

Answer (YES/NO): NO